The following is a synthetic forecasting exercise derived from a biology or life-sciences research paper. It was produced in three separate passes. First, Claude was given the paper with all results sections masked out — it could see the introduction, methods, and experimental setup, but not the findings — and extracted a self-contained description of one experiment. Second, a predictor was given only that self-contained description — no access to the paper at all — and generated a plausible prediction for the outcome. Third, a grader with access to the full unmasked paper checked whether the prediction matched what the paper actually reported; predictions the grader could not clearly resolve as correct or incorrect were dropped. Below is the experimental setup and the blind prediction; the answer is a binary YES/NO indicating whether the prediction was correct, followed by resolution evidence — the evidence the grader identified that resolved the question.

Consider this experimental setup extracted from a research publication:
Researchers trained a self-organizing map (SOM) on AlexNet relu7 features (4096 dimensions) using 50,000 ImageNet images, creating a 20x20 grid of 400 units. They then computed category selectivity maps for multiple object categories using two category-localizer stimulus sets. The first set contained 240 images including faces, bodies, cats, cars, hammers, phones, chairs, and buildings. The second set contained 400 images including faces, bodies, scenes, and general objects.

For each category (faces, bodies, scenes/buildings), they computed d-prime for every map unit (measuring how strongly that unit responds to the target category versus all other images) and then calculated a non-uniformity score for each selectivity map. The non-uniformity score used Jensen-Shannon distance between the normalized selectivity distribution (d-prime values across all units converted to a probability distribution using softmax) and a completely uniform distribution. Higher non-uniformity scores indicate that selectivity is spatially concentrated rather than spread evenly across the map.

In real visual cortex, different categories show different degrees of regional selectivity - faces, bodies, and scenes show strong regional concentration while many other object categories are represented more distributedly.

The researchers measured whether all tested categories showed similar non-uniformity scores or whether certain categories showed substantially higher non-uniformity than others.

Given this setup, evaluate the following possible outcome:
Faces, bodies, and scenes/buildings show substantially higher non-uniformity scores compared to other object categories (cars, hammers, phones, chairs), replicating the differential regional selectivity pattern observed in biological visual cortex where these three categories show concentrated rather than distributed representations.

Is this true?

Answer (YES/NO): NO